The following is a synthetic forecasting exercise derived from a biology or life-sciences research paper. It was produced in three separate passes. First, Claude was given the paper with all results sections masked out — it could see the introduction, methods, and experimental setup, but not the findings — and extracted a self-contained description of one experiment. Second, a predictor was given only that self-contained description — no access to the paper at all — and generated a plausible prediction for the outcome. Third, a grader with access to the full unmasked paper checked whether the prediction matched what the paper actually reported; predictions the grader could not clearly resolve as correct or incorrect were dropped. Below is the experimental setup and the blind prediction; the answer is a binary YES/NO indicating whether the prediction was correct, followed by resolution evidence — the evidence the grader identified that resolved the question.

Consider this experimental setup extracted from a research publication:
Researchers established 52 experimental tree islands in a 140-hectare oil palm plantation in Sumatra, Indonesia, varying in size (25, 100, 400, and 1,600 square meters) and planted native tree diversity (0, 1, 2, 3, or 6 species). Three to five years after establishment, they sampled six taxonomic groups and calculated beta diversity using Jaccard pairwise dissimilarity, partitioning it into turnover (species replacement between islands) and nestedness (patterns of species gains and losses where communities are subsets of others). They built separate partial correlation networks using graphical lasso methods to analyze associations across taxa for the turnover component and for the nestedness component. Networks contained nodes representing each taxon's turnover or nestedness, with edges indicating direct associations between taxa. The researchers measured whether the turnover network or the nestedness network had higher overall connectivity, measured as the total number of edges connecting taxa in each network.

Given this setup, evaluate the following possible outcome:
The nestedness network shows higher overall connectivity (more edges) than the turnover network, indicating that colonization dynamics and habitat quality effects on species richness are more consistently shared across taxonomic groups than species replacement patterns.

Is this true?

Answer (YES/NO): NO